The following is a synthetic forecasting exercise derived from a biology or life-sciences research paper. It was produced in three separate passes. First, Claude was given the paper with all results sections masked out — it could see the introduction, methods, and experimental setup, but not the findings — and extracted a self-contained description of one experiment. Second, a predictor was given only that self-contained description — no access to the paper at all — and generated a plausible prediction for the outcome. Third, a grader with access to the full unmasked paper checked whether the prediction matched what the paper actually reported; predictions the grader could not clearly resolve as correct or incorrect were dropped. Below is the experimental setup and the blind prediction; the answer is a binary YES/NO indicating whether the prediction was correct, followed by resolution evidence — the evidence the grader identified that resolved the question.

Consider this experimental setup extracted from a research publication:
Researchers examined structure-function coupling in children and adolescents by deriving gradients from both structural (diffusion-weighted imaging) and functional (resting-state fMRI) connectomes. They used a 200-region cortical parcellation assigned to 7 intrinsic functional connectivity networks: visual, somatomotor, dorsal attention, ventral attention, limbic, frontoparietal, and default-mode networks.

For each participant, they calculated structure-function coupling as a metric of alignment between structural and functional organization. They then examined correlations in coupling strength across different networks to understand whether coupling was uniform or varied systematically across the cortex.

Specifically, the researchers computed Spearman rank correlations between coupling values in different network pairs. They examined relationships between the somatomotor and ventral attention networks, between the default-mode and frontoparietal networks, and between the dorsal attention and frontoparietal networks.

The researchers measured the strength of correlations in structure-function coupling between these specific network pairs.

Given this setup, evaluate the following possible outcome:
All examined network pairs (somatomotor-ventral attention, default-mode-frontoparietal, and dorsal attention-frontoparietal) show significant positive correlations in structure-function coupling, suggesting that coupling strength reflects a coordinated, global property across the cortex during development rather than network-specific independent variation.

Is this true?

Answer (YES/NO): YES